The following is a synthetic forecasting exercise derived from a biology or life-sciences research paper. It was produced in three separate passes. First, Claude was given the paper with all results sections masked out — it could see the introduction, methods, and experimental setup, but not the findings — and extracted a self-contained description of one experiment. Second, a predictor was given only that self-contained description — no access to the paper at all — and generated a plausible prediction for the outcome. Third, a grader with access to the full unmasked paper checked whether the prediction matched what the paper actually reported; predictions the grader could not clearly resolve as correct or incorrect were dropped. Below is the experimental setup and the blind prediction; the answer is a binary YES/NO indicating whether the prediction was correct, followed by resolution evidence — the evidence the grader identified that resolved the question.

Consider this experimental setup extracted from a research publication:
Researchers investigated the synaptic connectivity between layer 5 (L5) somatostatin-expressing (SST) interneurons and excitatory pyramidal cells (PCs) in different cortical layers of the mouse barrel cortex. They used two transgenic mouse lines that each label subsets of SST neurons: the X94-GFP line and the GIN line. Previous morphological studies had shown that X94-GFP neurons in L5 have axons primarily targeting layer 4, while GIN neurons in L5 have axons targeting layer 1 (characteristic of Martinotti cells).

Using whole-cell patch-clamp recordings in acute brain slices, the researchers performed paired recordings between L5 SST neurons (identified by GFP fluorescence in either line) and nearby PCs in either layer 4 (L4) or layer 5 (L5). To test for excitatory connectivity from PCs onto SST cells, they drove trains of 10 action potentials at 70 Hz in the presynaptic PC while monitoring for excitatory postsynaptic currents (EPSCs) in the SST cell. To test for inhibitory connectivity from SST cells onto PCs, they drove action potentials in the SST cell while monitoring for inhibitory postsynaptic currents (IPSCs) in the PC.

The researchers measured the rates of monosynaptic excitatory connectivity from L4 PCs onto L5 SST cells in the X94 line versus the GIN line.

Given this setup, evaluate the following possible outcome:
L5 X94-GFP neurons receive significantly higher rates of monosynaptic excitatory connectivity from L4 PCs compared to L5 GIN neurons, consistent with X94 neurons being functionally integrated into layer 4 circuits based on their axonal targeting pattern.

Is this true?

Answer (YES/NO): YES